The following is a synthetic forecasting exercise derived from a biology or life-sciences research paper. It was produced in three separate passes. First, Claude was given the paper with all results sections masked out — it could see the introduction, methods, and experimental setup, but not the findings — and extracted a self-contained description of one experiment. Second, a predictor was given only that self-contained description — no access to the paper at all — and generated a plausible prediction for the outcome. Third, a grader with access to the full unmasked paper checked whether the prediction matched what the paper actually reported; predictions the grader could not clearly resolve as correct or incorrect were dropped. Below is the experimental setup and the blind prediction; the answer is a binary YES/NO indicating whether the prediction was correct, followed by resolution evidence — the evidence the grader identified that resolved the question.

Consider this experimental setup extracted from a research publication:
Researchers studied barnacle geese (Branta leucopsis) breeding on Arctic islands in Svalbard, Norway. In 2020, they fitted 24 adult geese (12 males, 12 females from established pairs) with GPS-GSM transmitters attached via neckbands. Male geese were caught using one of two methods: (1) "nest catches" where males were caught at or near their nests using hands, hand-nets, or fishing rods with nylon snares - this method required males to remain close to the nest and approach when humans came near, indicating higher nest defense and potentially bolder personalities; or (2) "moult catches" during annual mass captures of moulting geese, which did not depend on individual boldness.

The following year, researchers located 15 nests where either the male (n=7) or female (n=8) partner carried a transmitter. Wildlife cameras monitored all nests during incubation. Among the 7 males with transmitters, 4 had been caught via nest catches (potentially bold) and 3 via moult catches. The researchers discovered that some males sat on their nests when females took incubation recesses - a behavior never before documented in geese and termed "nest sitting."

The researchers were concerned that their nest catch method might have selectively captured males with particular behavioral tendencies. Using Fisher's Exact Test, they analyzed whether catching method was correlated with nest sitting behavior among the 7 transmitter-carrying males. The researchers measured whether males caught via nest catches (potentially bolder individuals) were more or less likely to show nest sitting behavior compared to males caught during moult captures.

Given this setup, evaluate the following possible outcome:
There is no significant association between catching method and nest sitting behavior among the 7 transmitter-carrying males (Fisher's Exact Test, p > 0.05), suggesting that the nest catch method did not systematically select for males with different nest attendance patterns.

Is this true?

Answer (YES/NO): YES